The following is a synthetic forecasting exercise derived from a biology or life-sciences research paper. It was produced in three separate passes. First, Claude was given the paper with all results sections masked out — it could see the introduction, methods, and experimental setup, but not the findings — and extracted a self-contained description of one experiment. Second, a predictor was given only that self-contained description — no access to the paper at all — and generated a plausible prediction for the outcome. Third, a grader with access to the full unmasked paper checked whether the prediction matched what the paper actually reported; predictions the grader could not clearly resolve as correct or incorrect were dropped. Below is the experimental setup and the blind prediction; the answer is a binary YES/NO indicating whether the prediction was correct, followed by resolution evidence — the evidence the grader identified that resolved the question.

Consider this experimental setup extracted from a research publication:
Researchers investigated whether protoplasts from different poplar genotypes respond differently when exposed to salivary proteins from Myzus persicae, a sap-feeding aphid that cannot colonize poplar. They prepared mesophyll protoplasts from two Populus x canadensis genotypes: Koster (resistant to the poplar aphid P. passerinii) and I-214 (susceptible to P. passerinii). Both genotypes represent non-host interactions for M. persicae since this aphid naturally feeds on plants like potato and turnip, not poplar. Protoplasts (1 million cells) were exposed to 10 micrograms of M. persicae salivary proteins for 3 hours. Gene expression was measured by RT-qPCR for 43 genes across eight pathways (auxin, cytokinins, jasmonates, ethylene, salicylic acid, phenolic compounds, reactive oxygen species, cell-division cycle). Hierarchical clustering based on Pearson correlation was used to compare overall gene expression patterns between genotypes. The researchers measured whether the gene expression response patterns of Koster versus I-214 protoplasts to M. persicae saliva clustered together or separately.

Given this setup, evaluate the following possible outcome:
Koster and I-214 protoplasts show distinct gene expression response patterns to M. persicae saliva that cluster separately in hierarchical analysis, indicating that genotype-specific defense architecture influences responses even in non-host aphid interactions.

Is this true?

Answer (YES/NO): NO